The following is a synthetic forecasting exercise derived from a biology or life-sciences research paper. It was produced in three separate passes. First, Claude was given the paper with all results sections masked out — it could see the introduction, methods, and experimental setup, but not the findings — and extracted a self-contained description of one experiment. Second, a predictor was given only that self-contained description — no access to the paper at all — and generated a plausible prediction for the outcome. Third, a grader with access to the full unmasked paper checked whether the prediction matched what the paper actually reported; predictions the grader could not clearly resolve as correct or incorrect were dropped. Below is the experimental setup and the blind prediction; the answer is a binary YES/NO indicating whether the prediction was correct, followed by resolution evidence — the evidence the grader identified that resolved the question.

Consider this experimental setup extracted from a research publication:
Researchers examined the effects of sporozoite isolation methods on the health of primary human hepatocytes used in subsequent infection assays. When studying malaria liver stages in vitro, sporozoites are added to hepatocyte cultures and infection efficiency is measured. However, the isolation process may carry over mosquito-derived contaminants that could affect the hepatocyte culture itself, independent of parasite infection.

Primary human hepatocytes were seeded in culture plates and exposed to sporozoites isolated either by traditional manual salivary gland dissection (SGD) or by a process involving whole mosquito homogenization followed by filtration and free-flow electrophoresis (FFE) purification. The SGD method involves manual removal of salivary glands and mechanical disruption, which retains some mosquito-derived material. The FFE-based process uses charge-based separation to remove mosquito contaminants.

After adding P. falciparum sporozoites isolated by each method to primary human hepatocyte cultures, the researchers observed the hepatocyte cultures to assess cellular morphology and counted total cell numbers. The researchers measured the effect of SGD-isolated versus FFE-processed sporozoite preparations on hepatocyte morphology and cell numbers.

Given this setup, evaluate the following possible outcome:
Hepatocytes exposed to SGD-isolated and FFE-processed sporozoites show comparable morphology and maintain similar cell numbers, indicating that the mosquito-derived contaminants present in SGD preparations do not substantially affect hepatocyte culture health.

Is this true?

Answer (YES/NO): NO